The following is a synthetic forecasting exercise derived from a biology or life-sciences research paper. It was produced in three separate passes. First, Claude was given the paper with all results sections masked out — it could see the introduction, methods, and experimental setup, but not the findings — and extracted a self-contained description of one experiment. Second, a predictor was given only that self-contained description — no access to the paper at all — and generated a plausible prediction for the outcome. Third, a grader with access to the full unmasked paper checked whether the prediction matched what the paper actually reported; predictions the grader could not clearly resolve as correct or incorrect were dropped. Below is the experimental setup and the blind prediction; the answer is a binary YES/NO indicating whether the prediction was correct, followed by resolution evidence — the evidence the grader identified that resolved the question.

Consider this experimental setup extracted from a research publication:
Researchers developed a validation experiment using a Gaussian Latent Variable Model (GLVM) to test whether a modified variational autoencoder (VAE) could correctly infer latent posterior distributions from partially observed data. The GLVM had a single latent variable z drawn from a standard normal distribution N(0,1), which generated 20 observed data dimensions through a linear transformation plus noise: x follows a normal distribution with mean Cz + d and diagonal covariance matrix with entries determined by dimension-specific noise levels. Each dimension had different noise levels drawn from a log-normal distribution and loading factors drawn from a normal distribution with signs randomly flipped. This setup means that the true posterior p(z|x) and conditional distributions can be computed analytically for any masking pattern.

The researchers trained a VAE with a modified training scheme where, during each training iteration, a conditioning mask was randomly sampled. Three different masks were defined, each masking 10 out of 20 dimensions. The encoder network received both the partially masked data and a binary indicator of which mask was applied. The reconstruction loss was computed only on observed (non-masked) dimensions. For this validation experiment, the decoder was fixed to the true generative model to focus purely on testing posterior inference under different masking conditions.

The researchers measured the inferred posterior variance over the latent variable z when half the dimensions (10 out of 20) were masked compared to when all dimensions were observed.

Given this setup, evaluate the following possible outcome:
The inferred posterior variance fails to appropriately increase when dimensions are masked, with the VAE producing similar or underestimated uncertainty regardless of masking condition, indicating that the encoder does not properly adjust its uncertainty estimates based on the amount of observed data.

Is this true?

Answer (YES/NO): NO